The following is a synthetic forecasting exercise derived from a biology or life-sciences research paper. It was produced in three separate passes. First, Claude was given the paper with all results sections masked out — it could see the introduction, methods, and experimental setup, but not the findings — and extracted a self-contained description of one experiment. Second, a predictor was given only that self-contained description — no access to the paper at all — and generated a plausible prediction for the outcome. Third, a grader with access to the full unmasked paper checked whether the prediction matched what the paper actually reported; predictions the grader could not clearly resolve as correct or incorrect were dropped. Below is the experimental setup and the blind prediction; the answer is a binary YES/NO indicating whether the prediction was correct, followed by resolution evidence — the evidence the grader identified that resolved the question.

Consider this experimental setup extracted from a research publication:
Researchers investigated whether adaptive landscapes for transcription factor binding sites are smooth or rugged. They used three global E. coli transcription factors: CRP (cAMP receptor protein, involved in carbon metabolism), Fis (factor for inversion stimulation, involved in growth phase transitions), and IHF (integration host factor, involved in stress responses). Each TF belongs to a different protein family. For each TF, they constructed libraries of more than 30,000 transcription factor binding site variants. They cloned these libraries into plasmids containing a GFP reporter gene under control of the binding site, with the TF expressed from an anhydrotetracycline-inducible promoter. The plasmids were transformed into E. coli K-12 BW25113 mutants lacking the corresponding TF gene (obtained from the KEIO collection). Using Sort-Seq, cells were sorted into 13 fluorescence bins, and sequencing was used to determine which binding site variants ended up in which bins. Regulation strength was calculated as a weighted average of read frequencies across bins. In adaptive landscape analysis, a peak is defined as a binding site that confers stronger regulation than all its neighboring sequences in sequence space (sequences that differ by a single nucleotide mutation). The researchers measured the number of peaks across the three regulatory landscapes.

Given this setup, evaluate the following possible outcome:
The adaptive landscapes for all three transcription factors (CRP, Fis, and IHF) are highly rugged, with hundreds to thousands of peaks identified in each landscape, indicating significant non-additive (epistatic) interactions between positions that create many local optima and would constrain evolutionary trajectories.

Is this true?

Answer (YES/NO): YES